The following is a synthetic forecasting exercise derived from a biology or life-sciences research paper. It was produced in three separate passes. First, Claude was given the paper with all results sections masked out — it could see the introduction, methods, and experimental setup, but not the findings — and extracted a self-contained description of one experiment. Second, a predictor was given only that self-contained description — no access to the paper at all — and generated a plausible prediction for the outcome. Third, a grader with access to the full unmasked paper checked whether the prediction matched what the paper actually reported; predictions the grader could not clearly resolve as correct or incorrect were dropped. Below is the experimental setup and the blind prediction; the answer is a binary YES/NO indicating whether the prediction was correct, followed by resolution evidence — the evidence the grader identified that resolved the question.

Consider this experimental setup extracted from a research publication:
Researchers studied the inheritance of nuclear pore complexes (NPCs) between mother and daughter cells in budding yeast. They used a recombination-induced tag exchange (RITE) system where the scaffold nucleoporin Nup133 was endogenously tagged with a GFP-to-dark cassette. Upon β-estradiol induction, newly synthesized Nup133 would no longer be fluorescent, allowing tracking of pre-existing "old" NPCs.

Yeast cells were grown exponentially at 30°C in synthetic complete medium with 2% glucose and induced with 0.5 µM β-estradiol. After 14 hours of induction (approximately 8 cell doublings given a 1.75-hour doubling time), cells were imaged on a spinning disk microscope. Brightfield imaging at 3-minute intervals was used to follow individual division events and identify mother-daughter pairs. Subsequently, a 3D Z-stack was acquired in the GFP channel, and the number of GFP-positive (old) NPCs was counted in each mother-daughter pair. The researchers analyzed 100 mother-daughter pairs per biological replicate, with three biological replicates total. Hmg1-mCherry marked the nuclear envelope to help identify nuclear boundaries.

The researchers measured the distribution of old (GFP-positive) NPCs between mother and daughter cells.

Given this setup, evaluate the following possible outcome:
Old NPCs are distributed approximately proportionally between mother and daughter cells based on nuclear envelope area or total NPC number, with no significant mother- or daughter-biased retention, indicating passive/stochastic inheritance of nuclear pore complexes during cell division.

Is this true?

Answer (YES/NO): NO